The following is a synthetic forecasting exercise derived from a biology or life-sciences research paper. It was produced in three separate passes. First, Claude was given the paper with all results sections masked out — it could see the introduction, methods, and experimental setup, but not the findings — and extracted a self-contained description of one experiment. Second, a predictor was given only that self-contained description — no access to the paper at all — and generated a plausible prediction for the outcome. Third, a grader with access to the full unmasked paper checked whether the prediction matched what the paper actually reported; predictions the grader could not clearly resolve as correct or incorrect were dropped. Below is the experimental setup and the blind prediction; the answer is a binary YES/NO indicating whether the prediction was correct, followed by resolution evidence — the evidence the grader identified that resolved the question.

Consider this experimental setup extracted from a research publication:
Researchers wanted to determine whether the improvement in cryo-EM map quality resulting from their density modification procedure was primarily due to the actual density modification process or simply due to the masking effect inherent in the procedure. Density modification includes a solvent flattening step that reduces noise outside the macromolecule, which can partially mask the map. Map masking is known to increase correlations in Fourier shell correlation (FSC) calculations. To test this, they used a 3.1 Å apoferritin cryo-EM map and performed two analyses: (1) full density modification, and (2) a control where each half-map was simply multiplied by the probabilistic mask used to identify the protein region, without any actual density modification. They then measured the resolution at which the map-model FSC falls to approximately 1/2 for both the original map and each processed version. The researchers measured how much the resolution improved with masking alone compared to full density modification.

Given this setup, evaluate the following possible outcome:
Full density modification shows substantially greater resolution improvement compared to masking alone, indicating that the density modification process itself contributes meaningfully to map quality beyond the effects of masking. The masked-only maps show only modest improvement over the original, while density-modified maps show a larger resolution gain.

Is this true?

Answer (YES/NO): YES